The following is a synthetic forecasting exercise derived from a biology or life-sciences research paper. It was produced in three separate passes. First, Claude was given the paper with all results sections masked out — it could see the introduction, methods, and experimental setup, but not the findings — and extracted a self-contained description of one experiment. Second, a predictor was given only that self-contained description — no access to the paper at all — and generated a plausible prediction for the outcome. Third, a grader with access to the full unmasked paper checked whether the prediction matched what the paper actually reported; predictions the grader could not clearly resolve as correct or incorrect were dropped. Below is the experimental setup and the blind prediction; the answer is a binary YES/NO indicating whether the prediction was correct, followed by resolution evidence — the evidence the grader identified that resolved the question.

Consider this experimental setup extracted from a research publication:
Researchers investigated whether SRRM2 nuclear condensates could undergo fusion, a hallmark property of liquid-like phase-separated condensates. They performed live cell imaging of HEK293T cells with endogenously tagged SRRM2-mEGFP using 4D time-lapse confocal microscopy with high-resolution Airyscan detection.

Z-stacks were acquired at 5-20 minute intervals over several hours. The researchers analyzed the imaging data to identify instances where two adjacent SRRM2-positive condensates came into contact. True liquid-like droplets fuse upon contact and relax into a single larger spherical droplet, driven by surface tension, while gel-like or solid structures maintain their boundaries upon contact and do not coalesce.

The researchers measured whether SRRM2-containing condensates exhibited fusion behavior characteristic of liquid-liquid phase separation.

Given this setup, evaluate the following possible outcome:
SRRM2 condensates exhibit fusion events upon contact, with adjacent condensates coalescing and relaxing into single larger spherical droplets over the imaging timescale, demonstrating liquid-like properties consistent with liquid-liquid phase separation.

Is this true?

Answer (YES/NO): YES